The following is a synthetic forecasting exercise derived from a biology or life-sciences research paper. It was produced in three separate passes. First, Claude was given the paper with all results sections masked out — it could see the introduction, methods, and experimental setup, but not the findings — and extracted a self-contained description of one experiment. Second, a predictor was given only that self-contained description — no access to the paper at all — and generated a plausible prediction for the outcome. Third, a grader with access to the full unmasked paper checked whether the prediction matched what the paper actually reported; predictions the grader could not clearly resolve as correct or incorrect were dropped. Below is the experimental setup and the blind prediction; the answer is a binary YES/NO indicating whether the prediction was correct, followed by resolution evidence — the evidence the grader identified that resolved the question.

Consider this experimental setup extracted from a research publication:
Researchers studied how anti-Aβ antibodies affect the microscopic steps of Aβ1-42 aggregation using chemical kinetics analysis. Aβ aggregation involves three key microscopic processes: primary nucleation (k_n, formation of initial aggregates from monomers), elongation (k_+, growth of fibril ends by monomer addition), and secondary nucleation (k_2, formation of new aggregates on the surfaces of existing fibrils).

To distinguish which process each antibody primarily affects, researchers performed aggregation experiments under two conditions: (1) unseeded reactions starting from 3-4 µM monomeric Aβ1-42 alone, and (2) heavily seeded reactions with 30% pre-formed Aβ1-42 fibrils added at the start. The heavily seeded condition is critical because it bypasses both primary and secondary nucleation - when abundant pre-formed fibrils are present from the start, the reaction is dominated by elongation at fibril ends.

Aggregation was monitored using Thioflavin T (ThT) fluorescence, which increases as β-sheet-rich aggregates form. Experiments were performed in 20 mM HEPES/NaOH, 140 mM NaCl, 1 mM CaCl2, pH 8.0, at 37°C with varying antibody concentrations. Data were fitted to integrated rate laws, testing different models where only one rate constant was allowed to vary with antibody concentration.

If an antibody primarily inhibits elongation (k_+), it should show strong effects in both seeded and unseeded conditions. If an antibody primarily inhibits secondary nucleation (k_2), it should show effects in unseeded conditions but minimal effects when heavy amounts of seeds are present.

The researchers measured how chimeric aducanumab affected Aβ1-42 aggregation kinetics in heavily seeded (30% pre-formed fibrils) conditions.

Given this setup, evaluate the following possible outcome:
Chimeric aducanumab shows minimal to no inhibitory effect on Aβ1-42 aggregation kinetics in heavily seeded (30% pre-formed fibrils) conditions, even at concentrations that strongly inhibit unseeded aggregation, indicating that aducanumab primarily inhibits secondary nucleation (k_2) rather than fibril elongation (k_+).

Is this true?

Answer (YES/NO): YES